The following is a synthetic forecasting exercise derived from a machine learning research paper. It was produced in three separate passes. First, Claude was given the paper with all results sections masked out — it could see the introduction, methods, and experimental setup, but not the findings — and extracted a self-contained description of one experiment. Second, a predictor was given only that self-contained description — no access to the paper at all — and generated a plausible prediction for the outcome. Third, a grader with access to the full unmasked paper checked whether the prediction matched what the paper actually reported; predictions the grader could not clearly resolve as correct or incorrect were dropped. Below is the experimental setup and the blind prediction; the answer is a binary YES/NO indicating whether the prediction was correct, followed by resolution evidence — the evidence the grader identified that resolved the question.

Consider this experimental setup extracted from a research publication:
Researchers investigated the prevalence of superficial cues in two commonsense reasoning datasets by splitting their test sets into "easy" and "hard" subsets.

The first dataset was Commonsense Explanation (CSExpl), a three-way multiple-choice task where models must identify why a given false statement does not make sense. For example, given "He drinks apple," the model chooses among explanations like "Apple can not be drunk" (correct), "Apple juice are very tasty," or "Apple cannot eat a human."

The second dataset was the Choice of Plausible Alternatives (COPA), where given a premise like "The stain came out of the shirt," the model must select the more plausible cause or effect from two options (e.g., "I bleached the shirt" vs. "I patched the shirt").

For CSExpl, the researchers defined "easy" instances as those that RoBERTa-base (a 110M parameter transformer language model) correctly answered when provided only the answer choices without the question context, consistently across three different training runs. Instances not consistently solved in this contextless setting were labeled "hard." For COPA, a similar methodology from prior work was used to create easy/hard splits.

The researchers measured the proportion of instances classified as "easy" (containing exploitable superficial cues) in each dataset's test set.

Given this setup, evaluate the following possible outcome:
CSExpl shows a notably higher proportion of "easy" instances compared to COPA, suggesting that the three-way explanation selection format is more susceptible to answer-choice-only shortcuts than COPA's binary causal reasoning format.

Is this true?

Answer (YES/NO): YES